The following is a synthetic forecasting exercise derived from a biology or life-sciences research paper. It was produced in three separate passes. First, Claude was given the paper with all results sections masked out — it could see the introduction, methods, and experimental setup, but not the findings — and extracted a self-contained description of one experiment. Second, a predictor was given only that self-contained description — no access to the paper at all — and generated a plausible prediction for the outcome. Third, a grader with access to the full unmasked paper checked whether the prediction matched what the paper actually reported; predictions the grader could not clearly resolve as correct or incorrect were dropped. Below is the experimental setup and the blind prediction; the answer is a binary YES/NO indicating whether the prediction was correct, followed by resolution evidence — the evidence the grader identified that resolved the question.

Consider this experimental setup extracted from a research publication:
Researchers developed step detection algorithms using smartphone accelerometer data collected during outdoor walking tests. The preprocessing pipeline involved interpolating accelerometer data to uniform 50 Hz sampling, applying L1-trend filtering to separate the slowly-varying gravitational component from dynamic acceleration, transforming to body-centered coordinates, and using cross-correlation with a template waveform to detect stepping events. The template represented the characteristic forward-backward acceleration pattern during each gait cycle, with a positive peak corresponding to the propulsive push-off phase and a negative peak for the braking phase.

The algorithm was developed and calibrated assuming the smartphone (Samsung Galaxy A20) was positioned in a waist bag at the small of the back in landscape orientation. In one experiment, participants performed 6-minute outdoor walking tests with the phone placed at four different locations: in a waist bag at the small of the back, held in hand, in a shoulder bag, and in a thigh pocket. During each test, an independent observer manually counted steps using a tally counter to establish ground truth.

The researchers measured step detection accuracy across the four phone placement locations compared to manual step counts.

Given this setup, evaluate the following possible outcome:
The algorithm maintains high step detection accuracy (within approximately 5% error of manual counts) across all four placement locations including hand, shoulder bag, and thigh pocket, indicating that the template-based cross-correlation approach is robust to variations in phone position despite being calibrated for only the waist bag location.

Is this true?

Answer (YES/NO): NO